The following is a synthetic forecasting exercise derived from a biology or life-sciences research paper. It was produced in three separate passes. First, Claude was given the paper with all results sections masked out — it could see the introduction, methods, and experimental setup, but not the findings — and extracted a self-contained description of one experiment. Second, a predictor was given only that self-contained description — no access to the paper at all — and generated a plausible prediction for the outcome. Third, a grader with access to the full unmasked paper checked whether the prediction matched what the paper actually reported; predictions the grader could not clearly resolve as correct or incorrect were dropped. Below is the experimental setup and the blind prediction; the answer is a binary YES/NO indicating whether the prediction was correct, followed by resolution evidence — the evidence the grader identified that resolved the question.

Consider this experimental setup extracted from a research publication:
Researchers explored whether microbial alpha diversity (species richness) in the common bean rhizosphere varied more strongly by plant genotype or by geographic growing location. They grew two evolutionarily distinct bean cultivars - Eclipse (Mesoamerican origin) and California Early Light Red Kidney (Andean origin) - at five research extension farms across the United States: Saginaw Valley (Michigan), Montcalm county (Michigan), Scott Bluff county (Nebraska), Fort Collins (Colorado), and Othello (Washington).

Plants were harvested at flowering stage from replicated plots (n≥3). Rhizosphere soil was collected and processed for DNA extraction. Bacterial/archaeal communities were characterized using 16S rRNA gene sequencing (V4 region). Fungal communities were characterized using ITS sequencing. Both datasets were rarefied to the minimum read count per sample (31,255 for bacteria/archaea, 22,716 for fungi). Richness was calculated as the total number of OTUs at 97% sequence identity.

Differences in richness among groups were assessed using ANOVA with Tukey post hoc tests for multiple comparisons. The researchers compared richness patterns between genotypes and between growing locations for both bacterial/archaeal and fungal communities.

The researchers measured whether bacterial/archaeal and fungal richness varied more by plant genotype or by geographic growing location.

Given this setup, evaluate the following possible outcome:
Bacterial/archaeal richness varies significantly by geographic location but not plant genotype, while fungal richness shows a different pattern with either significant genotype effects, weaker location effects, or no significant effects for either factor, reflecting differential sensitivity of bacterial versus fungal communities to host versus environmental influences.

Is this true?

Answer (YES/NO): NO